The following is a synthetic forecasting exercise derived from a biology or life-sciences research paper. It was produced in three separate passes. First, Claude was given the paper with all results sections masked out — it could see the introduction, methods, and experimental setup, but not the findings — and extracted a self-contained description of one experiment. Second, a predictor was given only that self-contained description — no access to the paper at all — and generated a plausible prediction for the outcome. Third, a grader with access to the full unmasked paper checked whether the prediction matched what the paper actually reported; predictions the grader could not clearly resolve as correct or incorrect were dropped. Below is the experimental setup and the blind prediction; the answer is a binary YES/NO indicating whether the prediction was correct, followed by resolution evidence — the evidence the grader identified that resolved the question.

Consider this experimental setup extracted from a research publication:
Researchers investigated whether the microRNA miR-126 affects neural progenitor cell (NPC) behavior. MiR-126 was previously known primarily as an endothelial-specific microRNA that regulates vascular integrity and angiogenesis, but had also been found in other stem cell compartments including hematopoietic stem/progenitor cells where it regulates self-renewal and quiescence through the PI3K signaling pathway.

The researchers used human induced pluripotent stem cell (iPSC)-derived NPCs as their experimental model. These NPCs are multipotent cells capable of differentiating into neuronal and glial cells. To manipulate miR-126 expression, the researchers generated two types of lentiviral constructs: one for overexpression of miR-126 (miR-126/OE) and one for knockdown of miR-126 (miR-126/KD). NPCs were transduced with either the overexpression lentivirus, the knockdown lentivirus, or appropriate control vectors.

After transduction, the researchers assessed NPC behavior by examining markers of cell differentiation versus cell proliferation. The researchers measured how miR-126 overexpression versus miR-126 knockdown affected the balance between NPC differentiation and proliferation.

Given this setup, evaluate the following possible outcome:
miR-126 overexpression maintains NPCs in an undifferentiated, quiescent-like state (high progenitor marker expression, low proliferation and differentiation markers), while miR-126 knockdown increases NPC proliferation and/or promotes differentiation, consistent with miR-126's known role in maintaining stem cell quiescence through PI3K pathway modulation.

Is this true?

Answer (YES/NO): NO